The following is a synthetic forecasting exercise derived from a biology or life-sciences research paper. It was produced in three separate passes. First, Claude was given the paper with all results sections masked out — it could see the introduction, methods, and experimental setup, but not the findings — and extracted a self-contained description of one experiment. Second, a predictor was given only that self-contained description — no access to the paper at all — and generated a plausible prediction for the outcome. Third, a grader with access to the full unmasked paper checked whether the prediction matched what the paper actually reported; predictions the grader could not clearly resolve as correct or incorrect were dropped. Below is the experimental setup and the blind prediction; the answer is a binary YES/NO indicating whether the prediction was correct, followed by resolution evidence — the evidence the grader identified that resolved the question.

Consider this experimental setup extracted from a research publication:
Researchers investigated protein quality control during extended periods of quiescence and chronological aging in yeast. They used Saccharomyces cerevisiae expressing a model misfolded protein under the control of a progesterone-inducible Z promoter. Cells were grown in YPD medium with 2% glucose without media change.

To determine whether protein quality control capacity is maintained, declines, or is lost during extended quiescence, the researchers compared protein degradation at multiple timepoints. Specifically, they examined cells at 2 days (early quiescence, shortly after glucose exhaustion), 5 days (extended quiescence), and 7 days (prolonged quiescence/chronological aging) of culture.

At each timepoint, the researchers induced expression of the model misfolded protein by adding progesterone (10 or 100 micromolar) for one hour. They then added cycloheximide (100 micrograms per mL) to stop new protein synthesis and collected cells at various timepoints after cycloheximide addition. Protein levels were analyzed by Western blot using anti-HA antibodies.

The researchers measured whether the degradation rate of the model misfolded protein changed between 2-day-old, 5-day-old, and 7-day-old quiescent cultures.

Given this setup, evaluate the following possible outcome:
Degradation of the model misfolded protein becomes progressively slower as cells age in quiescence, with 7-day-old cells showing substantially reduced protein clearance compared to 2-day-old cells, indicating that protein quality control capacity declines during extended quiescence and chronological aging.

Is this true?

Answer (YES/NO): NO